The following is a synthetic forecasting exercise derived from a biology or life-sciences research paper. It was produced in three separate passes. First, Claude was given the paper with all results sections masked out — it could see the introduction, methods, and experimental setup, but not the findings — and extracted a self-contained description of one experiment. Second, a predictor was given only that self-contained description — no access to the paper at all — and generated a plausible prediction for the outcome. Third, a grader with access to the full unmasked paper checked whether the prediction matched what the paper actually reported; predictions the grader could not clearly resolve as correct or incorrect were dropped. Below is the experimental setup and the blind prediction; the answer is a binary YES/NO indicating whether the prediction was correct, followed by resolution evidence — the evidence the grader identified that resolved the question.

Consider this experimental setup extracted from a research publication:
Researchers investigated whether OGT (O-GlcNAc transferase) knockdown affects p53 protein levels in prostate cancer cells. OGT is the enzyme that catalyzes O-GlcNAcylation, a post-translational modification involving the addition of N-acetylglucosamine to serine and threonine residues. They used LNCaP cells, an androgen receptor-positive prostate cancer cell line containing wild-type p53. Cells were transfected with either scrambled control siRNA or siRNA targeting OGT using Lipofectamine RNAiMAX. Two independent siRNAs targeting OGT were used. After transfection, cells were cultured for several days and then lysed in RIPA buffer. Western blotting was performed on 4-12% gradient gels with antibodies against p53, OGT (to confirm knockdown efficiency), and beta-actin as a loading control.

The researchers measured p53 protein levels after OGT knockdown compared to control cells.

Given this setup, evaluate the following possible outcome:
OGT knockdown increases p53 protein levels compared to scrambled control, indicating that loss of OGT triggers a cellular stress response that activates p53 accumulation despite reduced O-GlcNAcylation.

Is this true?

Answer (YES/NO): NO